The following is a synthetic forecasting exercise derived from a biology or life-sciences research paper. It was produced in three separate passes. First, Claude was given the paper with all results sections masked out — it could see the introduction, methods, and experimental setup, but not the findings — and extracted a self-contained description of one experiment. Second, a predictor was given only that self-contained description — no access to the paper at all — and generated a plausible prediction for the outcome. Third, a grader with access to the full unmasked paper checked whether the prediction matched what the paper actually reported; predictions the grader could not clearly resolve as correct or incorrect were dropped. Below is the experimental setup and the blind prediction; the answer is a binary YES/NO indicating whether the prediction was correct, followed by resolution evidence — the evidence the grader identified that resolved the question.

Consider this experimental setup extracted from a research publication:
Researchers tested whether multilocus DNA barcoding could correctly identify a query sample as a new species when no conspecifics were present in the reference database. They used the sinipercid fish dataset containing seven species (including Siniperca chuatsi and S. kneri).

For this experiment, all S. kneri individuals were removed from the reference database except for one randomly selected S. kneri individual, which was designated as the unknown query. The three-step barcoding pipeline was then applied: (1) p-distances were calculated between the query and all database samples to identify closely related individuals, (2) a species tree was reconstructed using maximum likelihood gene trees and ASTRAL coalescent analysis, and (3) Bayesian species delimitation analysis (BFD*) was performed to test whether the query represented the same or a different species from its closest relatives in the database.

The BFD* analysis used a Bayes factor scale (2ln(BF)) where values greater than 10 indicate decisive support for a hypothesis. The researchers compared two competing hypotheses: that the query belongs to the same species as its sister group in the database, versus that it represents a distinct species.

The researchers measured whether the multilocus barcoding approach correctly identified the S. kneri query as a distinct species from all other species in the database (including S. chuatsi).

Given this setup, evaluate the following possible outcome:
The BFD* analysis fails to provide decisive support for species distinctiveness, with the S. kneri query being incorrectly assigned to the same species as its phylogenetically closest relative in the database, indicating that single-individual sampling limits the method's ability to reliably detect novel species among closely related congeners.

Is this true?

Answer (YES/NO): NO